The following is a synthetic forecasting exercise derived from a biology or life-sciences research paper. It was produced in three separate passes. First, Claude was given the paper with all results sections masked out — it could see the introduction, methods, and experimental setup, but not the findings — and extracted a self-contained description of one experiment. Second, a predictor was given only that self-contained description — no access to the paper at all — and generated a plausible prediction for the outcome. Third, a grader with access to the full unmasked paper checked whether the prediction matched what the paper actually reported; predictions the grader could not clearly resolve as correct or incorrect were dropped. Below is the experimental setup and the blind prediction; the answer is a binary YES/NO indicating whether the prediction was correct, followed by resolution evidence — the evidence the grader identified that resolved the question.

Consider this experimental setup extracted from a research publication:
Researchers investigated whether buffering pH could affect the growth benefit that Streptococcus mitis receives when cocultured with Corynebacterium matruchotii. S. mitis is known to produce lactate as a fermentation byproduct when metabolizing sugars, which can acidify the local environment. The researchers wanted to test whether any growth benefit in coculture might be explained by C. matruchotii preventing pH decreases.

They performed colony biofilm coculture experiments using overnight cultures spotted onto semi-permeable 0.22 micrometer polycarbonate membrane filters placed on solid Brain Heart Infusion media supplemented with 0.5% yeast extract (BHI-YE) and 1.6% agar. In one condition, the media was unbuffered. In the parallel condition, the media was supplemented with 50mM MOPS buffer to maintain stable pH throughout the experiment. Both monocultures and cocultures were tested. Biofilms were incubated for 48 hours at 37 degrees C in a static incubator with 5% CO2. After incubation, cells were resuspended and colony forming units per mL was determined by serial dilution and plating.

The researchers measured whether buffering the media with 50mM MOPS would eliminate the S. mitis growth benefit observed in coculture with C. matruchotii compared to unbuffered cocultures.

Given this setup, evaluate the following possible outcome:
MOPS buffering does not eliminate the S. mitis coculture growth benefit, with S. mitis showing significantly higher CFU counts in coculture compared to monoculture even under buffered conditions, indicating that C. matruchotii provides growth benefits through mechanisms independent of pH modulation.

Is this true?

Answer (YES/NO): YES